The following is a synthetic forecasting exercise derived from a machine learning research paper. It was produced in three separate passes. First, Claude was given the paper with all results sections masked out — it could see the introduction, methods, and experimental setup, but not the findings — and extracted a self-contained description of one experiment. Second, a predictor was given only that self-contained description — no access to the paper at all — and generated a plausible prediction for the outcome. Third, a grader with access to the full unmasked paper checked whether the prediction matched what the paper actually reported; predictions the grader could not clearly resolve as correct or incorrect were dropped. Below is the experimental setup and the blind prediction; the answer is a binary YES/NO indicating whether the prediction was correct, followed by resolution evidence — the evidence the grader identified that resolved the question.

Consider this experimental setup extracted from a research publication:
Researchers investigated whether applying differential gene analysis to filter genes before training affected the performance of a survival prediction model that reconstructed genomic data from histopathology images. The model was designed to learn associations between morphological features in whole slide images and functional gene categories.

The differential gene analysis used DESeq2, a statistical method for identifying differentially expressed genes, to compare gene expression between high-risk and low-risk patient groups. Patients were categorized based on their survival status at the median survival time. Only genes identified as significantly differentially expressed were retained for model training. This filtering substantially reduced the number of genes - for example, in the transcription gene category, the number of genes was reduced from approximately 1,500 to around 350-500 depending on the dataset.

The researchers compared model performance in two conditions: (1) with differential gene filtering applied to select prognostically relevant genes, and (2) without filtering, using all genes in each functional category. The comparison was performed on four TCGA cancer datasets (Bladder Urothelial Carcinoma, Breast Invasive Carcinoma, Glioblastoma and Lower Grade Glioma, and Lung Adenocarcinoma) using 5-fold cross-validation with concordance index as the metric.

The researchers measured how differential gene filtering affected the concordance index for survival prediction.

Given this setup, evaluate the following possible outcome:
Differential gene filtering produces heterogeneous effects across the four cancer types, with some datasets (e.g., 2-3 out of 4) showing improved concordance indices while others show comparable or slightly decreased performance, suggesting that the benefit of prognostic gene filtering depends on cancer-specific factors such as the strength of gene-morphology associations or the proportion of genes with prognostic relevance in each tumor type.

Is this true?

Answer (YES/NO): NO